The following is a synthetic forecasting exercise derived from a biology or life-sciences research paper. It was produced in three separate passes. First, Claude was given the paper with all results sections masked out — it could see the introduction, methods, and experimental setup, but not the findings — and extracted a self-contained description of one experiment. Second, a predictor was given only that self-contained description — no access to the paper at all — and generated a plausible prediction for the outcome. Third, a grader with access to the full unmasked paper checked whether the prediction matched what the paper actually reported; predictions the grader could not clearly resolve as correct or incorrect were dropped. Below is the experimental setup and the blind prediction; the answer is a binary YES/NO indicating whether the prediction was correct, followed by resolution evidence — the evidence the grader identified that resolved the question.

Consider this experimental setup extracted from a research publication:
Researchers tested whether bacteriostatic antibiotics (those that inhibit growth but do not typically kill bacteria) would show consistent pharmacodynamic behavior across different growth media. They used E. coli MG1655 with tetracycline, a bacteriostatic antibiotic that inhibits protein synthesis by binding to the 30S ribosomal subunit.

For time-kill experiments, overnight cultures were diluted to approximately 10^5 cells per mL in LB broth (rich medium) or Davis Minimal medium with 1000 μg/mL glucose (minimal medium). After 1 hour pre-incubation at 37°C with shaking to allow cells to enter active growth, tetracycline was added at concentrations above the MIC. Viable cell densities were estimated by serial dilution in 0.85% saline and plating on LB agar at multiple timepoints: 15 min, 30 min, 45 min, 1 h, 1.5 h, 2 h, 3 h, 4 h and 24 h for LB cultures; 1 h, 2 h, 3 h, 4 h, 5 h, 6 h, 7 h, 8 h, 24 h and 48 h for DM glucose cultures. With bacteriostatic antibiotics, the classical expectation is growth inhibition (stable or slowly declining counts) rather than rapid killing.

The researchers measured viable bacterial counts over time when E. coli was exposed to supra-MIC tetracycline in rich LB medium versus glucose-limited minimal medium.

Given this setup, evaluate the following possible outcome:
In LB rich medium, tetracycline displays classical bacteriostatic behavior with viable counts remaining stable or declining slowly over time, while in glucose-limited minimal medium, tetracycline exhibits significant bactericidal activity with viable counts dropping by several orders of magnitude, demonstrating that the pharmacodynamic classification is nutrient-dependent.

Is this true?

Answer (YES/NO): NO